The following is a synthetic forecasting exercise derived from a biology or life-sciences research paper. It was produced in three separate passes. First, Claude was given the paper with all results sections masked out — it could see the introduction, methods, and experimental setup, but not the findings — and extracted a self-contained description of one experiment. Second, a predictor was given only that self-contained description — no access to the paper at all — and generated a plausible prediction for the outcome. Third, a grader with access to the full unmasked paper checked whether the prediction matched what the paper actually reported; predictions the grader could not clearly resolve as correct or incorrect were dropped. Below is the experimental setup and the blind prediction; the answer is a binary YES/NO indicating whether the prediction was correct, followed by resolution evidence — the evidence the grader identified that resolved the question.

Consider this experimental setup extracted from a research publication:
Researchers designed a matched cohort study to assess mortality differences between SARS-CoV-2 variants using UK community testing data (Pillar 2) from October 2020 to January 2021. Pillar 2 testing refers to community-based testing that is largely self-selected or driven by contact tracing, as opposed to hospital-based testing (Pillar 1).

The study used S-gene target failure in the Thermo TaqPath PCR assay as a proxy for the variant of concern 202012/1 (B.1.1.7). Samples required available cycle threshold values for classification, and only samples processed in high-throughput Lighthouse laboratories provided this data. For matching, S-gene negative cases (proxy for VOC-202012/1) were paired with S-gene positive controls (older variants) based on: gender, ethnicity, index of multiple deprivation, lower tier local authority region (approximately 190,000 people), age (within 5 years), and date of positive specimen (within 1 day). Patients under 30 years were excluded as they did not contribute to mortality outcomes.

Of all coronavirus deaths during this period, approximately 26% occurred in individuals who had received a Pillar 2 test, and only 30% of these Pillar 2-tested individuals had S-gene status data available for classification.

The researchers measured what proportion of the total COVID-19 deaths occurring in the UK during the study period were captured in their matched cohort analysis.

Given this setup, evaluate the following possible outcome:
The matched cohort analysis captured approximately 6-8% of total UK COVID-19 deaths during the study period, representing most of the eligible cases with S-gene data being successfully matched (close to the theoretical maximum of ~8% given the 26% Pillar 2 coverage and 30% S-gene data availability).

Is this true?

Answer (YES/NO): YES